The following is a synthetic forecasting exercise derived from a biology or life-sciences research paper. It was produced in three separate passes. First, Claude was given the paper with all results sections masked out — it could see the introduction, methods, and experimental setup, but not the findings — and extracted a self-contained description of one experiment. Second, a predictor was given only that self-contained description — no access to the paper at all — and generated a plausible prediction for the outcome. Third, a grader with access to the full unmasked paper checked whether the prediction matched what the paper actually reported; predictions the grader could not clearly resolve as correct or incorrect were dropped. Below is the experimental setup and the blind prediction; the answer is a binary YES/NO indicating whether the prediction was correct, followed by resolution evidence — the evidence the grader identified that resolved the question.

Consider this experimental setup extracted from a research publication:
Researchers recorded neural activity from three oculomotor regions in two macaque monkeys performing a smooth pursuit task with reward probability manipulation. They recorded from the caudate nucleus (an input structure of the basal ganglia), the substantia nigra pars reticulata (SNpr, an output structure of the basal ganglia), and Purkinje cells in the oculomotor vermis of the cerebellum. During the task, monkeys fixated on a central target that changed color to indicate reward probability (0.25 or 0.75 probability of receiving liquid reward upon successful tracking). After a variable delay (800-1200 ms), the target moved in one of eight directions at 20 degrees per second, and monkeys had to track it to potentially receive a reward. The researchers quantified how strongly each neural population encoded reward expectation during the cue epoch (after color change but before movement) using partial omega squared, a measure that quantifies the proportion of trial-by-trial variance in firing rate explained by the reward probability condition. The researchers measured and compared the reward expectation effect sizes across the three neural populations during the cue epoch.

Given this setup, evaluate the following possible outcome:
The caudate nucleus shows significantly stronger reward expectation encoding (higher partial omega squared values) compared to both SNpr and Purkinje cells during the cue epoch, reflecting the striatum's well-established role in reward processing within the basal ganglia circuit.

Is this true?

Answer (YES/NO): NO